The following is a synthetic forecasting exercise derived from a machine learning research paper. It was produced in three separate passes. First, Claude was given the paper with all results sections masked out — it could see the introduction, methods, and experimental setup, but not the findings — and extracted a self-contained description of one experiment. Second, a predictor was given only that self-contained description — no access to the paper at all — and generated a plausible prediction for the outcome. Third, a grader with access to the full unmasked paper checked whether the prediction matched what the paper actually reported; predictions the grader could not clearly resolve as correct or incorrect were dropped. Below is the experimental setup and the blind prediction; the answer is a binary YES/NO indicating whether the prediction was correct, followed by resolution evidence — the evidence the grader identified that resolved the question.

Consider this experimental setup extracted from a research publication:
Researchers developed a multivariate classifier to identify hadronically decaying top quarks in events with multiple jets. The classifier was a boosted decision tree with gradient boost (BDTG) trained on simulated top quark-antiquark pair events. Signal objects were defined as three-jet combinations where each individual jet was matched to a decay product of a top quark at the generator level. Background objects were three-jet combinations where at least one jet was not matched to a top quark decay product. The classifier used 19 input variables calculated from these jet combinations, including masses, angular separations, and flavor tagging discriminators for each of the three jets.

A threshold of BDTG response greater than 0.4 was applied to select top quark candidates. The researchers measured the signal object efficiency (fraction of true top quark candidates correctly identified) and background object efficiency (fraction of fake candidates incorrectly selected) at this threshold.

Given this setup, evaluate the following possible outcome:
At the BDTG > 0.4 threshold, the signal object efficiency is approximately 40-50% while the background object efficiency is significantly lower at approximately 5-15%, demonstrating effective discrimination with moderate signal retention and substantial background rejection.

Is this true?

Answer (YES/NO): NO